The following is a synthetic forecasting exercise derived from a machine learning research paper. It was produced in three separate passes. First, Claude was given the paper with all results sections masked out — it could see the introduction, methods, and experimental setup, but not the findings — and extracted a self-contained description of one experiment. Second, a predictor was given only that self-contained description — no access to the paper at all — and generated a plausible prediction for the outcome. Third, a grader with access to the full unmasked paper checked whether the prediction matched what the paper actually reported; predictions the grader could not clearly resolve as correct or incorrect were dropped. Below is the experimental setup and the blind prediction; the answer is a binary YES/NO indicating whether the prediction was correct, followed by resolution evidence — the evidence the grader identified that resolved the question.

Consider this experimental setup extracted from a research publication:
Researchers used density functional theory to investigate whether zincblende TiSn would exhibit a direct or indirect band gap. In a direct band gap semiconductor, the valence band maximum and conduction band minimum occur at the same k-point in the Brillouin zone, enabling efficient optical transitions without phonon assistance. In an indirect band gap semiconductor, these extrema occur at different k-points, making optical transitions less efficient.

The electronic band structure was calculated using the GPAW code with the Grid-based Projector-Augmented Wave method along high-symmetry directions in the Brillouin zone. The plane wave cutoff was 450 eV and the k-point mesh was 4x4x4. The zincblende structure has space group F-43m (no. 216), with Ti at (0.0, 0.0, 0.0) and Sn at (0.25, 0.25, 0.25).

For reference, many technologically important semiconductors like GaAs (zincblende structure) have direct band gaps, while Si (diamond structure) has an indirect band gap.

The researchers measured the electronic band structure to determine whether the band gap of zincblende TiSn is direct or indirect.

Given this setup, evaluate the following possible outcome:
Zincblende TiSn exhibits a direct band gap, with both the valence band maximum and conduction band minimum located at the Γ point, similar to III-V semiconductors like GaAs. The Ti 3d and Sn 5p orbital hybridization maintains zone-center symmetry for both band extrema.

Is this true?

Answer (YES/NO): NO